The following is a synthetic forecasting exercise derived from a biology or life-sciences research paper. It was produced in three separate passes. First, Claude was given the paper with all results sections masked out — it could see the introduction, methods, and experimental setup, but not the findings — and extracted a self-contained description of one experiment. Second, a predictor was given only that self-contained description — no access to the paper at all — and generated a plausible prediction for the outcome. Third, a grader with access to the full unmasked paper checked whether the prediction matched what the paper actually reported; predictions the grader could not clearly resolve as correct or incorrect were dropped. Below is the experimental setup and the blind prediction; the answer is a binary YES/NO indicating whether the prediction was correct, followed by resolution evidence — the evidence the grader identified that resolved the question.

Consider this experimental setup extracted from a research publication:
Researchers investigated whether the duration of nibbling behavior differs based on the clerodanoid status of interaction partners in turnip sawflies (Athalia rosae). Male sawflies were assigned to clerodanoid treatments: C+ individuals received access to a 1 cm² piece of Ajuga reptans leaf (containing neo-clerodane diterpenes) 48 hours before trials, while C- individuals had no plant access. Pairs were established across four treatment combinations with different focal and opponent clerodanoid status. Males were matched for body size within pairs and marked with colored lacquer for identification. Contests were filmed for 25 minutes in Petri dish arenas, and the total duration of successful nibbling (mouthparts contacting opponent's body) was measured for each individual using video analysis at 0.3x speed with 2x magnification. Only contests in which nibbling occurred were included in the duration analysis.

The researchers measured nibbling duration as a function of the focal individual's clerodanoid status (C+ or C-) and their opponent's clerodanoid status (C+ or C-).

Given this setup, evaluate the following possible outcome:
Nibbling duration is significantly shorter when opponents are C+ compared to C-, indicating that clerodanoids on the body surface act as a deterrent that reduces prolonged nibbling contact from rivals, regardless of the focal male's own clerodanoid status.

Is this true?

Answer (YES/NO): NO